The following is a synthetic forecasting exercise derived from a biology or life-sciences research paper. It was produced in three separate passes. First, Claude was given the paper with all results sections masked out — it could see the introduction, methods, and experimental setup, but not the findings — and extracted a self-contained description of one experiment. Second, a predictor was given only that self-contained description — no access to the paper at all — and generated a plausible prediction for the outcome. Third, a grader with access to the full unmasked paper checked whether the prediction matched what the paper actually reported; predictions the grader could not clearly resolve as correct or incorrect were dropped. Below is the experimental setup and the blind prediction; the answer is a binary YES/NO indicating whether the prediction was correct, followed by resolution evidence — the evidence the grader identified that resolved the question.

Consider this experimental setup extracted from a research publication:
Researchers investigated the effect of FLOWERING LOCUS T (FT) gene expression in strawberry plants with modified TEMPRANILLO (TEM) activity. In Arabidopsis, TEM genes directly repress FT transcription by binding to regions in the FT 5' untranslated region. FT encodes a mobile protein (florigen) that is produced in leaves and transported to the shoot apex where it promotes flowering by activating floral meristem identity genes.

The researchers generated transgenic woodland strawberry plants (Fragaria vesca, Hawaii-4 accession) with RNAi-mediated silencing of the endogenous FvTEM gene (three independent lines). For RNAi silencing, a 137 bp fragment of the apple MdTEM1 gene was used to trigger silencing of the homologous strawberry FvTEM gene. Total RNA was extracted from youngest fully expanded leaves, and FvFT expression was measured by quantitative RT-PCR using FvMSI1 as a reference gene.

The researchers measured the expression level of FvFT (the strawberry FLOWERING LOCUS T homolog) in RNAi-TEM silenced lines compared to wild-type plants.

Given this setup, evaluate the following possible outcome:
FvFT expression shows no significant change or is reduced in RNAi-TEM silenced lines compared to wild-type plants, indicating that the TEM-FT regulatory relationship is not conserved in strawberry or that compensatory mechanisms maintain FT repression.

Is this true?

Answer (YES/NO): NO